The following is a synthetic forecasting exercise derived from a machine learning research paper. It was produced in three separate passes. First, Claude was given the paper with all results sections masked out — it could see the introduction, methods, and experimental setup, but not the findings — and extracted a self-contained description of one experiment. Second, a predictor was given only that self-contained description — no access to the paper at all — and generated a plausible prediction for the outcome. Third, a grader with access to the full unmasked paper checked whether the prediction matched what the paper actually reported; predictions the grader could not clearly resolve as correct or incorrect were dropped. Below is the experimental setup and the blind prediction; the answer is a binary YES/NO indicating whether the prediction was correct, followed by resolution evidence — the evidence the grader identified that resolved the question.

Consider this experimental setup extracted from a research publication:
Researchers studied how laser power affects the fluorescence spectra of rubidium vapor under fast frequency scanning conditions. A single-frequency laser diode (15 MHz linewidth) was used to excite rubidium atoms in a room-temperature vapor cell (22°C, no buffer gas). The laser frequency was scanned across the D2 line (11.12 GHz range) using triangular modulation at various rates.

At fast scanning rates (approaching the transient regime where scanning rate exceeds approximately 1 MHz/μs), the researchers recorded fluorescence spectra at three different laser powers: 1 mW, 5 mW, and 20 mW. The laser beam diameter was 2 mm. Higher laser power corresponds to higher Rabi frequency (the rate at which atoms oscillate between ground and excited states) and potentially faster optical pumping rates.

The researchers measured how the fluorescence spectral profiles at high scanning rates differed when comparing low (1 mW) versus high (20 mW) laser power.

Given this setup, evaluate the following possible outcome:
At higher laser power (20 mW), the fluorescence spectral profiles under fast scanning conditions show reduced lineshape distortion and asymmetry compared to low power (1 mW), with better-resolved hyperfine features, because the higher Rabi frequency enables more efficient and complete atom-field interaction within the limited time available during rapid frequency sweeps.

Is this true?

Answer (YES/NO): NO